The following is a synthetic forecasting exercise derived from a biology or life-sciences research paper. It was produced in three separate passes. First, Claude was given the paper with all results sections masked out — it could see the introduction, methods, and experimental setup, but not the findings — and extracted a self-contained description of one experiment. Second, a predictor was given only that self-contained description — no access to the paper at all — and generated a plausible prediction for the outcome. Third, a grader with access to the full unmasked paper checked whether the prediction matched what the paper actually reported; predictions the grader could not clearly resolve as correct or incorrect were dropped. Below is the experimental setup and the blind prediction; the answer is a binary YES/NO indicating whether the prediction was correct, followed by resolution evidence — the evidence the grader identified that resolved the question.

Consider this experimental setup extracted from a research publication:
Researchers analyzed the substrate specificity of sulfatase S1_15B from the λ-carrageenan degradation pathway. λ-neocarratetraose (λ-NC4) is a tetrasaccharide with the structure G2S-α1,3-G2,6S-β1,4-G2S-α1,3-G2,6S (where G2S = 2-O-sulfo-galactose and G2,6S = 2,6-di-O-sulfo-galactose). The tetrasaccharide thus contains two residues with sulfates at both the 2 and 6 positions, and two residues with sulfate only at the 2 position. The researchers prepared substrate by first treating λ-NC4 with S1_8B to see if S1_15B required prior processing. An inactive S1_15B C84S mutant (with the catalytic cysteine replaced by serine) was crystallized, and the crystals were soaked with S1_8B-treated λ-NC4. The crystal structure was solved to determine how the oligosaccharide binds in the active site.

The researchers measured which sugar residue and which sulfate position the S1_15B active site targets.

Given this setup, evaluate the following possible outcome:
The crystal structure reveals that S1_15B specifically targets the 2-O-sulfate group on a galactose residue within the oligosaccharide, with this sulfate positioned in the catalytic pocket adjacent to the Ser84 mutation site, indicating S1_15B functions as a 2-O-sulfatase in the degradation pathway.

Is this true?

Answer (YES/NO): NO